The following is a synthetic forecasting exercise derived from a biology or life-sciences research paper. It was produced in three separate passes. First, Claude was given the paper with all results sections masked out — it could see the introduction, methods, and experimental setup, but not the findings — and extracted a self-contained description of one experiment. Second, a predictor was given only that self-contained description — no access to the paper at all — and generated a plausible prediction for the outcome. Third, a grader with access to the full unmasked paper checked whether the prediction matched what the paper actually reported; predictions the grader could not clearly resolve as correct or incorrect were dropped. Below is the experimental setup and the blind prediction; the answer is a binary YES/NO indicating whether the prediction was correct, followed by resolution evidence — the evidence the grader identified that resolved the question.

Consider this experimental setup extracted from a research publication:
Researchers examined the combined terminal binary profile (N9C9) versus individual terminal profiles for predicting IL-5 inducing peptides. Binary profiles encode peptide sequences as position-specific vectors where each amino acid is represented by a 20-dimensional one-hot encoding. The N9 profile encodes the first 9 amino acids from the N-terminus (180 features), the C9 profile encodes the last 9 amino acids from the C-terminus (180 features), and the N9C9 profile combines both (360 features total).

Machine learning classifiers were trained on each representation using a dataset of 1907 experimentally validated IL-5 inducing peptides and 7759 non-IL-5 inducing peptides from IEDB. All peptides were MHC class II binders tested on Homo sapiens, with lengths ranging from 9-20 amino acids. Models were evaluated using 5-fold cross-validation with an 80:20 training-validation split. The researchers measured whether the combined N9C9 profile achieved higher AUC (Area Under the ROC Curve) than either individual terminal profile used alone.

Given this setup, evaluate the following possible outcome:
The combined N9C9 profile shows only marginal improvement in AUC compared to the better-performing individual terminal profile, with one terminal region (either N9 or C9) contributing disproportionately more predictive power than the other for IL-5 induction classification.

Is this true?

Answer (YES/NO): NO